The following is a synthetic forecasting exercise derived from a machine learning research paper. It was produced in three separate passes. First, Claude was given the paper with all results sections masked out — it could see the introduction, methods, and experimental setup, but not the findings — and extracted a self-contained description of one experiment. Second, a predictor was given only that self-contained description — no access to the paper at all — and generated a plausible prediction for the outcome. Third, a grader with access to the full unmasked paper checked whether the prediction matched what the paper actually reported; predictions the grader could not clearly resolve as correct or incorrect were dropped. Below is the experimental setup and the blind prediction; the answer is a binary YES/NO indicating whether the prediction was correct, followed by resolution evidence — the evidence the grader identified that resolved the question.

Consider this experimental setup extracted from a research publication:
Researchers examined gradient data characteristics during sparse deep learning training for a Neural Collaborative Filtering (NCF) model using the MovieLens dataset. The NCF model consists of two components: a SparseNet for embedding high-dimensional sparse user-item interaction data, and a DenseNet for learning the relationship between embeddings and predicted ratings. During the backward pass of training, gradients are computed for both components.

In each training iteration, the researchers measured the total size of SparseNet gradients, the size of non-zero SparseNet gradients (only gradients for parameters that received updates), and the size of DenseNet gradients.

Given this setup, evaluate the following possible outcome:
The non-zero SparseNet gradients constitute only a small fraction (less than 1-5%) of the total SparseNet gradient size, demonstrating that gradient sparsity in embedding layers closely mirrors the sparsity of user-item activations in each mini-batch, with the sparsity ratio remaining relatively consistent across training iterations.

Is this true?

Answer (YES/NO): NO